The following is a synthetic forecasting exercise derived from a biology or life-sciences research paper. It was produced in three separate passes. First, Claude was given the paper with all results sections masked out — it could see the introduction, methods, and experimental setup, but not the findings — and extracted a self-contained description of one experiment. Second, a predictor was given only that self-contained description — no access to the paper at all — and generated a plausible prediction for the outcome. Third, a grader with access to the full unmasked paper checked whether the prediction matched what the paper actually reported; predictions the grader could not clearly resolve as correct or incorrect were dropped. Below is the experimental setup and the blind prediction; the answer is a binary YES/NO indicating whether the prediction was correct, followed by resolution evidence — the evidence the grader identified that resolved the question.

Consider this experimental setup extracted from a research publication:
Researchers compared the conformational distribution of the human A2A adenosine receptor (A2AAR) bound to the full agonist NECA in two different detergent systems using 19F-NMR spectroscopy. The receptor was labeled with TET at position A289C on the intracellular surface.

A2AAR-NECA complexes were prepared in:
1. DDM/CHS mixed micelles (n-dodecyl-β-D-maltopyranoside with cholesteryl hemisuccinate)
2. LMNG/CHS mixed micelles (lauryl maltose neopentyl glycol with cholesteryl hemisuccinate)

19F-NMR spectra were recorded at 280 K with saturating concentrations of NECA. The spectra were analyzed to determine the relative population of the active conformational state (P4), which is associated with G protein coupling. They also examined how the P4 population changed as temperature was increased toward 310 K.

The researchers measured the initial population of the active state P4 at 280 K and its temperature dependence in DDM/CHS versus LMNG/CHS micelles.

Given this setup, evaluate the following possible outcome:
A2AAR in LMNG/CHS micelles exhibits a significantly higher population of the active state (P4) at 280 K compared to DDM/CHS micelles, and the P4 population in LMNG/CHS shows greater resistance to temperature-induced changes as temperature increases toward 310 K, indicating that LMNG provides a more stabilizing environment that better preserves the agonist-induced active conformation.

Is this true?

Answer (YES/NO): NO